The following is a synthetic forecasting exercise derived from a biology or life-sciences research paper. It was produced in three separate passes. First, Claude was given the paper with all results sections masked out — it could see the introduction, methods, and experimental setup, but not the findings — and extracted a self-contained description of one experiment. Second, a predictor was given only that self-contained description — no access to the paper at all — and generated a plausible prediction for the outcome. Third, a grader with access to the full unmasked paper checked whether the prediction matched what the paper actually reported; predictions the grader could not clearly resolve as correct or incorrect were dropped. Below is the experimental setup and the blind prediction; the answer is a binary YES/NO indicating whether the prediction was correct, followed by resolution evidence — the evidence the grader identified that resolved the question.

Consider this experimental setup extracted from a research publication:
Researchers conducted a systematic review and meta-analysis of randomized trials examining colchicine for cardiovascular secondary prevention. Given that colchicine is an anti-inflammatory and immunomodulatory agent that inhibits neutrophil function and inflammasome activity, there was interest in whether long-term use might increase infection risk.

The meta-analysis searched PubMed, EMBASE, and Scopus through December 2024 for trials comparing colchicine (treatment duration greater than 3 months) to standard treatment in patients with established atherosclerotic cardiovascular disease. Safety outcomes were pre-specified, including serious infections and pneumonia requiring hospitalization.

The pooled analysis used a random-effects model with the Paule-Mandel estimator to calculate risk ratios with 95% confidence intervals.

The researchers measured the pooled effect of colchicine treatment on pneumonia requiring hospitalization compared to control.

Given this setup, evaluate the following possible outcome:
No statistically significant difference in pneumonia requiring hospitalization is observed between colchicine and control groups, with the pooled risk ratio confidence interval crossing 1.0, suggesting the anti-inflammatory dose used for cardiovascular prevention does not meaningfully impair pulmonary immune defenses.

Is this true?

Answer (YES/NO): YES